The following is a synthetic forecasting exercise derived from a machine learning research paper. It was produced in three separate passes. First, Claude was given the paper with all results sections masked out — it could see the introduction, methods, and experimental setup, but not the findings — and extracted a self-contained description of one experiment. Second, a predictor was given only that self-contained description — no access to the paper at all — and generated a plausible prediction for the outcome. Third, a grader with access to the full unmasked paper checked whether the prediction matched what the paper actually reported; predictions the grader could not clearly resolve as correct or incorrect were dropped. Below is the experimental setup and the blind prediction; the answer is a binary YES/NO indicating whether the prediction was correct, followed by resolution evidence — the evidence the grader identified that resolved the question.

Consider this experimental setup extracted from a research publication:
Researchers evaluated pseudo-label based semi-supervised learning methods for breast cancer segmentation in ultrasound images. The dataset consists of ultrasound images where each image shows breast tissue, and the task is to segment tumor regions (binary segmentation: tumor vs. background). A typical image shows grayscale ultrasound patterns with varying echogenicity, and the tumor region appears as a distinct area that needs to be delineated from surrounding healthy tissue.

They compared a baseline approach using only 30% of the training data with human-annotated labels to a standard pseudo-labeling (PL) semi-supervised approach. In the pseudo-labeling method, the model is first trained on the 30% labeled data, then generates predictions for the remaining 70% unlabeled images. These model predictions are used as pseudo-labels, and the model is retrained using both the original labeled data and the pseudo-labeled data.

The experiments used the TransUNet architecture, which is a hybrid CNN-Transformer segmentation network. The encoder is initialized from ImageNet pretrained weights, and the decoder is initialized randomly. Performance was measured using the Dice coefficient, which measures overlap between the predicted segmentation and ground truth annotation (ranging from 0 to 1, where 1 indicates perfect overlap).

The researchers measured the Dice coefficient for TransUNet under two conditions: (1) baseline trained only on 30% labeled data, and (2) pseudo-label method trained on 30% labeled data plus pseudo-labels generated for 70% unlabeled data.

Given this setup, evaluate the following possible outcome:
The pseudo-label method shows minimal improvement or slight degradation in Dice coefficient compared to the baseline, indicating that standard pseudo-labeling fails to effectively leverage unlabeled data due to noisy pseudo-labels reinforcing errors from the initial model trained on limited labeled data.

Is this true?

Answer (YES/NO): YES